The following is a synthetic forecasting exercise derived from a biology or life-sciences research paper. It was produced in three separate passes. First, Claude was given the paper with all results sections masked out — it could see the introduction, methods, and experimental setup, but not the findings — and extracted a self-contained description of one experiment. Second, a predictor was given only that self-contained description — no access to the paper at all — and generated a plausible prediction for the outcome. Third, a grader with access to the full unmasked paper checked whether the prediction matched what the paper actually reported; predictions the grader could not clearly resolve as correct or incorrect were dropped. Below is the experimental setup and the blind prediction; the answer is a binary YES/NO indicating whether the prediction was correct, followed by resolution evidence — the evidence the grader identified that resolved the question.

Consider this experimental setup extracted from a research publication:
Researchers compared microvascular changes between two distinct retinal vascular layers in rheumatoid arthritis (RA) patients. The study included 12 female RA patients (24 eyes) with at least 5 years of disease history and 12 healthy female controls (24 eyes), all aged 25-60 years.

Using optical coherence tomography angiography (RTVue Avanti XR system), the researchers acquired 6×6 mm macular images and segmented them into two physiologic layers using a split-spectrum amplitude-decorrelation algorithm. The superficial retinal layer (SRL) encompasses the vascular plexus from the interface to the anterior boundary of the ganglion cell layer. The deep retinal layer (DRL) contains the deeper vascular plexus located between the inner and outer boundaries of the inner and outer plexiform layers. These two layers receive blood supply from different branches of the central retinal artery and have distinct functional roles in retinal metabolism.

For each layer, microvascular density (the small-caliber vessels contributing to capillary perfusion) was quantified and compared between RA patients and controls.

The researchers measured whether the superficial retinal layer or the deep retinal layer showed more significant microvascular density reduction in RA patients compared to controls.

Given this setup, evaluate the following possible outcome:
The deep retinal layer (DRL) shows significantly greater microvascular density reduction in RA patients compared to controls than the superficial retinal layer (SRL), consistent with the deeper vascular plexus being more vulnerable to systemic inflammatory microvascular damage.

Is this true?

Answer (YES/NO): NO